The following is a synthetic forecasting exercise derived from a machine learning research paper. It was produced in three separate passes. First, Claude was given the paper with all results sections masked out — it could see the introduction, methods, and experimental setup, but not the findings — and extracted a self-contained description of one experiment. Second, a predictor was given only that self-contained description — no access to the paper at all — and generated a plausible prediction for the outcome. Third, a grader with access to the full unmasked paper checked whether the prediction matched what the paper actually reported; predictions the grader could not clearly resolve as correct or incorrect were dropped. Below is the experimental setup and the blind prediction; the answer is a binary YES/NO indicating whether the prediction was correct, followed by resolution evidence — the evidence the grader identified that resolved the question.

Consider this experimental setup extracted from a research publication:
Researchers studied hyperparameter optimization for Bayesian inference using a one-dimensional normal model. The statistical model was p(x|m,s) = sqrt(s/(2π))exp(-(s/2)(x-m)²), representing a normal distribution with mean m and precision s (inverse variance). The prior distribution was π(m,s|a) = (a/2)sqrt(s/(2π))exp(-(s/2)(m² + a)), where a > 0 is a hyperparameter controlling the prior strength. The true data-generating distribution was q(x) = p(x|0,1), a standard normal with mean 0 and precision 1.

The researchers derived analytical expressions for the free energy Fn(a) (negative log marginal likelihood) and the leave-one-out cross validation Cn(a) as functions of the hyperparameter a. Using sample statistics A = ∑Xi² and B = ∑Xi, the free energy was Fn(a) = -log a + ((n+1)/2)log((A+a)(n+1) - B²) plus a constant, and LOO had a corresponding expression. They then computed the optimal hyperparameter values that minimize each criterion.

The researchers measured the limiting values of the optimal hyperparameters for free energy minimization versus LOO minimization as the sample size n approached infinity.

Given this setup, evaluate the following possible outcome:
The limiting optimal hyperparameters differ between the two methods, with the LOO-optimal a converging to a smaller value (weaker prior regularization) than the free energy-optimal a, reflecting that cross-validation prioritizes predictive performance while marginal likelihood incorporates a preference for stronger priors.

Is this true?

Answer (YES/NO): NO